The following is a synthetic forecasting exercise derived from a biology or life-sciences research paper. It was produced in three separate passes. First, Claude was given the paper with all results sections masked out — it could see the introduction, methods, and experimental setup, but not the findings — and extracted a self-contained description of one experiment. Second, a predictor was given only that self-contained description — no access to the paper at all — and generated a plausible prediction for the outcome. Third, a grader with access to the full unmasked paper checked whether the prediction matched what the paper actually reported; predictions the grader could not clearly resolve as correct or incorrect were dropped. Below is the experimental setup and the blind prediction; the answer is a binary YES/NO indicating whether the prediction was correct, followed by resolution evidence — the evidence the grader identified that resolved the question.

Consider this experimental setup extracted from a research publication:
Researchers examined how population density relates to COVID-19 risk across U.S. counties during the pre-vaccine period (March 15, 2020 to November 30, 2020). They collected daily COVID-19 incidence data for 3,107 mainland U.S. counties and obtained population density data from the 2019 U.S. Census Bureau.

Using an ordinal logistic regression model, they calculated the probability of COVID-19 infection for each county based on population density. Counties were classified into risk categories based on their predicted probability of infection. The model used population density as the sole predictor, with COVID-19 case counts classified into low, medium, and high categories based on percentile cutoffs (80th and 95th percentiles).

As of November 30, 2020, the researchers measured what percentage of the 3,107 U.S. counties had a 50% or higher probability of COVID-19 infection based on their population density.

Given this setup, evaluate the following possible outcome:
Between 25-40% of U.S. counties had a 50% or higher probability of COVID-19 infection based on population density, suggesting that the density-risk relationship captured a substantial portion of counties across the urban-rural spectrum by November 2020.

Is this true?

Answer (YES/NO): NO